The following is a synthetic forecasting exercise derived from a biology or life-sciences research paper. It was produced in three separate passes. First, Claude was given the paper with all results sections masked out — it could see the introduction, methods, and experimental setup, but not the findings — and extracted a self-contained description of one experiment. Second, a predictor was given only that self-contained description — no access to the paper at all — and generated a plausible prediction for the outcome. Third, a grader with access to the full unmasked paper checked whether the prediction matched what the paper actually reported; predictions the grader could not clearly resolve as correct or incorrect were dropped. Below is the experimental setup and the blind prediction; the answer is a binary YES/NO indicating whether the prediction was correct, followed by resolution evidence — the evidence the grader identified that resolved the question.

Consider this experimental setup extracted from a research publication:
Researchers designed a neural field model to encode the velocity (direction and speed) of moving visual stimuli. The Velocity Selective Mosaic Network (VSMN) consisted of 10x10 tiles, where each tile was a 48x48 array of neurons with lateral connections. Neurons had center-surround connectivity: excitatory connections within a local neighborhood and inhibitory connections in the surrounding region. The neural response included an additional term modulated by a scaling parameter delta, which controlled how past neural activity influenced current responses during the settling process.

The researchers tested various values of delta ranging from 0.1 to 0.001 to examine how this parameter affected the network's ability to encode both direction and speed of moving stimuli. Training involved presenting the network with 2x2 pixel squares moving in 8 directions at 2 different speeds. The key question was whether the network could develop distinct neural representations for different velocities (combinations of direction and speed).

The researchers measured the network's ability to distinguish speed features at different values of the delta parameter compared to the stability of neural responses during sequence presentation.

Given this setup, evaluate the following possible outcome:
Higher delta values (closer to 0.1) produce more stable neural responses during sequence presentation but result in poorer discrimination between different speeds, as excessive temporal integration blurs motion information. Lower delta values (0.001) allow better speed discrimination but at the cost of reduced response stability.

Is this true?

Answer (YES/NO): NO